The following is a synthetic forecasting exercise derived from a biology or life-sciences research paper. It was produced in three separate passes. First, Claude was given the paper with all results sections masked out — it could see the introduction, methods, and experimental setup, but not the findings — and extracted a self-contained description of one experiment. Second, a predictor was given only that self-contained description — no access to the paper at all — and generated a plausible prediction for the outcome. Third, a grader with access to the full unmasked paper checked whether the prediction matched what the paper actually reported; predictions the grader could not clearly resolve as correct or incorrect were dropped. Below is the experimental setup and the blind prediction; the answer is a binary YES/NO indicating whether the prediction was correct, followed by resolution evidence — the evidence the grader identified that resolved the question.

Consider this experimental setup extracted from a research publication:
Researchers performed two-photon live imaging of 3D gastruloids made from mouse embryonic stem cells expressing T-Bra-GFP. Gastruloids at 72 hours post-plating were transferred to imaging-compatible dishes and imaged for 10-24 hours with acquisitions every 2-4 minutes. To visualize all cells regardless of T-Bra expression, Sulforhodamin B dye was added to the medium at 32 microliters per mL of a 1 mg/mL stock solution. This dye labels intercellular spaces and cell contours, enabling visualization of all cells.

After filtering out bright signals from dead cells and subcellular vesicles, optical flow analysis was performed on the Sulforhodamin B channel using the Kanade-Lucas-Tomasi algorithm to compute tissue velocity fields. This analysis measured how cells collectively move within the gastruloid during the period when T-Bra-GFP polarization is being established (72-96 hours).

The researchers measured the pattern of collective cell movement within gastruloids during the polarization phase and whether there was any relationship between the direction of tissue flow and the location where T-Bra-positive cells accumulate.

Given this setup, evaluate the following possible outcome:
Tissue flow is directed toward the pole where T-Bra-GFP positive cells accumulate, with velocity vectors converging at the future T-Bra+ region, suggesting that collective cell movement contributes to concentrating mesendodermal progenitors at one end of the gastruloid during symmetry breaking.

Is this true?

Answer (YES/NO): YES